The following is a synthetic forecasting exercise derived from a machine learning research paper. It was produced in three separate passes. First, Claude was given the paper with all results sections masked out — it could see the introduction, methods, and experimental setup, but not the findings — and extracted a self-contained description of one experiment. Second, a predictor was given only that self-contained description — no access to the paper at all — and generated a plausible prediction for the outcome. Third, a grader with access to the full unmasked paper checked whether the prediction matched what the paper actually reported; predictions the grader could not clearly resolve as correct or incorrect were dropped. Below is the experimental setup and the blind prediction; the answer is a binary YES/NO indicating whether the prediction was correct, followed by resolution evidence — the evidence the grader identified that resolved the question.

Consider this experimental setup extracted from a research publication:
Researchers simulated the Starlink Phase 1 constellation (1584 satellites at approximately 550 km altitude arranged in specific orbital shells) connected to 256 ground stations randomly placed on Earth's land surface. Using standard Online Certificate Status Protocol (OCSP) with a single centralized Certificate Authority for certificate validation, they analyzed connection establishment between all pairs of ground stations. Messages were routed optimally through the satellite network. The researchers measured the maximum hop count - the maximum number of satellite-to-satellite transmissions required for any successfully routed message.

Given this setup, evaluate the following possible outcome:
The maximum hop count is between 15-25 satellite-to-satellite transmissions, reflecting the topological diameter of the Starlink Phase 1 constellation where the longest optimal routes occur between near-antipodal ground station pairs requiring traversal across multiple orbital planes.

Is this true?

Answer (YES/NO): NO